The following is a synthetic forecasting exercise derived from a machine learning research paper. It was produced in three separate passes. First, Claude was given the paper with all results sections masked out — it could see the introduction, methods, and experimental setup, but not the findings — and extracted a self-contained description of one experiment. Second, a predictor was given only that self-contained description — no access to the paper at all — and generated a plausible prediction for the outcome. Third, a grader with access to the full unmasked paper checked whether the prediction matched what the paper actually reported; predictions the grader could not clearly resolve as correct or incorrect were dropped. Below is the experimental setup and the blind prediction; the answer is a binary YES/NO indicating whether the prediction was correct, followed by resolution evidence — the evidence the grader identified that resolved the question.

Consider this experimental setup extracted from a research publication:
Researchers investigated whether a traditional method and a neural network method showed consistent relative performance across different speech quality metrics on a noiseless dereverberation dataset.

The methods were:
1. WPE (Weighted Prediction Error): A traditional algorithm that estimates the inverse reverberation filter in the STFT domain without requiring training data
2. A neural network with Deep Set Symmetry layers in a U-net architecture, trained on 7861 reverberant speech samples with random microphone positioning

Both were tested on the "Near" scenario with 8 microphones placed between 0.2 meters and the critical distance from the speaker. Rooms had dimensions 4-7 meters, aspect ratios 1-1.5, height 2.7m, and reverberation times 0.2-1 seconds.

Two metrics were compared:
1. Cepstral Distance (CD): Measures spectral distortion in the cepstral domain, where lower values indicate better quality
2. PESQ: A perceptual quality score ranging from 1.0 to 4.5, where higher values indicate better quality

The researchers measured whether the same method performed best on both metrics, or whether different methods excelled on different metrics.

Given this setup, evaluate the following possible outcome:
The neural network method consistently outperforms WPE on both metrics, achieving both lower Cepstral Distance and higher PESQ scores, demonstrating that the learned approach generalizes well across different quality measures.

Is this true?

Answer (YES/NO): NO